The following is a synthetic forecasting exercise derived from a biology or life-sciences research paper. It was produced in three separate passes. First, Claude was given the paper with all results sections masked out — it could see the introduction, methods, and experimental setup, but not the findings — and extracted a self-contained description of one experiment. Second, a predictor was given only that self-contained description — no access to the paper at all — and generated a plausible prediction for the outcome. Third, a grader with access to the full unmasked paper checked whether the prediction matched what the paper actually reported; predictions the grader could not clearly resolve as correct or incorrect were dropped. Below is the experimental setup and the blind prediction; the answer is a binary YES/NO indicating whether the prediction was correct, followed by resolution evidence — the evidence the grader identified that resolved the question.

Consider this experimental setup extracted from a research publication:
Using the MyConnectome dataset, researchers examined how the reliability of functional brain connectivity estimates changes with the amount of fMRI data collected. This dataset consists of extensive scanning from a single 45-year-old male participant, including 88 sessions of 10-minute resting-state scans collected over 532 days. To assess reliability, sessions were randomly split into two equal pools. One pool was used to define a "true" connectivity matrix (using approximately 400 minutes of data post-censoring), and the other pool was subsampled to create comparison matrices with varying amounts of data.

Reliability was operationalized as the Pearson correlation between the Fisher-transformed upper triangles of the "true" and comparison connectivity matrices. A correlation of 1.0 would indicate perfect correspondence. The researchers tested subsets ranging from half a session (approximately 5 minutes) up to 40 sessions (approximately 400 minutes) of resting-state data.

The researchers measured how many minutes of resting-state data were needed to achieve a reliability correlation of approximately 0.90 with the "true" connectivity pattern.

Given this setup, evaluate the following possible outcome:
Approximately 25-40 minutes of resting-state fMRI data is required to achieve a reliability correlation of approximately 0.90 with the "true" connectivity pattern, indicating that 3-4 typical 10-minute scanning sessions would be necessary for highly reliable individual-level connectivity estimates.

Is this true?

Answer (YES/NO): NO